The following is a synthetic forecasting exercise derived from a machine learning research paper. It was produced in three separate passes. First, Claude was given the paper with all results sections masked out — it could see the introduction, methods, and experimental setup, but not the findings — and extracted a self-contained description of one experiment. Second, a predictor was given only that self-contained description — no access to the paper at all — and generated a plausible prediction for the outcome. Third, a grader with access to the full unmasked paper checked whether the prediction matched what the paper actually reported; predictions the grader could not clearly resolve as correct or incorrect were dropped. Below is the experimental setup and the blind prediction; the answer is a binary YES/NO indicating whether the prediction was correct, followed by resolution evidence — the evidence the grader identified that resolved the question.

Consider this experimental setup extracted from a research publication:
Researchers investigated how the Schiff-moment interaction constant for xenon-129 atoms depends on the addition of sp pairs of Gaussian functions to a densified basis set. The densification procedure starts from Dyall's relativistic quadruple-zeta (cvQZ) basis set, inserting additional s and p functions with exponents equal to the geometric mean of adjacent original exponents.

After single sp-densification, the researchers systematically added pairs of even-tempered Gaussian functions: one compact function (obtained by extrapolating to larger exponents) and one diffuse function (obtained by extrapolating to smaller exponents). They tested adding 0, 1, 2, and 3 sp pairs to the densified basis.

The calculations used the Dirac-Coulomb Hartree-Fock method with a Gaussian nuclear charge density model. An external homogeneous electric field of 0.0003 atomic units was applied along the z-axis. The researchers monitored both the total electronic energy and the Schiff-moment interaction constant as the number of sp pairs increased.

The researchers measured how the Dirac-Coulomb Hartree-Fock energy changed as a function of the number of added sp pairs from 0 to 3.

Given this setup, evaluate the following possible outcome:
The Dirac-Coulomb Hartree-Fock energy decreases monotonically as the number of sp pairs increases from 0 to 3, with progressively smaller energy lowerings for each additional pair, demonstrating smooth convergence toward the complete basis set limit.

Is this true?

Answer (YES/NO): NO